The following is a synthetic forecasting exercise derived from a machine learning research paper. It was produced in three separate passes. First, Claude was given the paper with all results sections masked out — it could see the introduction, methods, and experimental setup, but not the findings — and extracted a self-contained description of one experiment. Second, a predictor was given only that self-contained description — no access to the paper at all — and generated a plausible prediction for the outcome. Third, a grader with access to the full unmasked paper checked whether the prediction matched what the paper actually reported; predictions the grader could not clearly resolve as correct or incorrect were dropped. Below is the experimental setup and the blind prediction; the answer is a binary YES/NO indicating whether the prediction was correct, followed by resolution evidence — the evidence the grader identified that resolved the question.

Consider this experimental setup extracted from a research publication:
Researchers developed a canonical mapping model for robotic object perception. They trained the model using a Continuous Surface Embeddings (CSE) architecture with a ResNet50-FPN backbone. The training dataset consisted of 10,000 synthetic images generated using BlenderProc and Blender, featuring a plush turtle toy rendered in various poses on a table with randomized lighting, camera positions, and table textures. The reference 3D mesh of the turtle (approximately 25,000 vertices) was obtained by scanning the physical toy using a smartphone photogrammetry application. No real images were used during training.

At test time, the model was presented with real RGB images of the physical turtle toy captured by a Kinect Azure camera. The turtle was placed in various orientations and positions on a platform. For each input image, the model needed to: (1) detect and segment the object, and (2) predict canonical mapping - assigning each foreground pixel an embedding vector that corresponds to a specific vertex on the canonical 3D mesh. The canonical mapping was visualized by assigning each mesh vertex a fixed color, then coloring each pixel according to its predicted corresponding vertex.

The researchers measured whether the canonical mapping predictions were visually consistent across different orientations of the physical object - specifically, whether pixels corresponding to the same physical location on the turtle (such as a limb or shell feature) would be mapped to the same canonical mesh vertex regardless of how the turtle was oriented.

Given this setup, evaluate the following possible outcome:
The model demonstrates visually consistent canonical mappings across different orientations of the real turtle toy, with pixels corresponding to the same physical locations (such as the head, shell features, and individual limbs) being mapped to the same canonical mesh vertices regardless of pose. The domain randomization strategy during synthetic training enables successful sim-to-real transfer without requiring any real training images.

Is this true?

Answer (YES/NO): YES